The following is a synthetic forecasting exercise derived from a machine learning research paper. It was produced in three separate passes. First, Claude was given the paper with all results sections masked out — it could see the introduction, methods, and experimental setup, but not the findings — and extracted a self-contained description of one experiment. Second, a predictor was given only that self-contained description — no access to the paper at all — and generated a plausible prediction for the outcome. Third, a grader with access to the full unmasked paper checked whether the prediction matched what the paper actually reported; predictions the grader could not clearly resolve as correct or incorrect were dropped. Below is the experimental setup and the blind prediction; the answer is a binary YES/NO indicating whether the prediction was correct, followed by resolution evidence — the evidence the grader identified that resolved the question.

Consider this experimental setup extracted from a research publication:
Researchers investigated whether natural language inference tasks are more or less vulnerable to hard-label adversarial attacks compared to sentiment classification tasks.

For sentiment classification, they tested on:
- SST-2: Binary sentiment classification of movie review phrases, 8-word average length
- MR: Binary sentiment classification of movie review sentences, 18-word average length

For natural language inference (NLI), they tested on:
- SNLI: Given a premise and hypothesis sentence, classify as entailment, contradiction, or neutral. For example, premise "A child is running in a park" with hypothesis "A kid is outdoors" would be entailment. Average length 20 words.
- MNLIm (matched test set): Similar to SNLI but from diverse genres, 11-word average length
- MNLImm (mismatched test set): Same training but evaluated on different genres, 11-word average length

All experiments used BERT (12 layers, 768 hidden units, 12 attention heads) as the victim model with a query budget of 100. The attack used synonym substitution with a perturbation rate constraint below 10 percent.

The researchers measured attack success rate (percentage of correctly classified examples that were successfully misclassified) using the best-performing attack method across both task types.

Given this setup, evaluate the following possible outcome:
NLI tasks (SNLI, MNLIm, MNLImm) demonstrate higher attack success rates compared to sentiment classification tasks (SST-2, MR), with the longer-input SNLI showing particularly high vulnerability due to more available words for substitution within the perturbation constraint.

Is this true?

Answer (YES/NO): NO